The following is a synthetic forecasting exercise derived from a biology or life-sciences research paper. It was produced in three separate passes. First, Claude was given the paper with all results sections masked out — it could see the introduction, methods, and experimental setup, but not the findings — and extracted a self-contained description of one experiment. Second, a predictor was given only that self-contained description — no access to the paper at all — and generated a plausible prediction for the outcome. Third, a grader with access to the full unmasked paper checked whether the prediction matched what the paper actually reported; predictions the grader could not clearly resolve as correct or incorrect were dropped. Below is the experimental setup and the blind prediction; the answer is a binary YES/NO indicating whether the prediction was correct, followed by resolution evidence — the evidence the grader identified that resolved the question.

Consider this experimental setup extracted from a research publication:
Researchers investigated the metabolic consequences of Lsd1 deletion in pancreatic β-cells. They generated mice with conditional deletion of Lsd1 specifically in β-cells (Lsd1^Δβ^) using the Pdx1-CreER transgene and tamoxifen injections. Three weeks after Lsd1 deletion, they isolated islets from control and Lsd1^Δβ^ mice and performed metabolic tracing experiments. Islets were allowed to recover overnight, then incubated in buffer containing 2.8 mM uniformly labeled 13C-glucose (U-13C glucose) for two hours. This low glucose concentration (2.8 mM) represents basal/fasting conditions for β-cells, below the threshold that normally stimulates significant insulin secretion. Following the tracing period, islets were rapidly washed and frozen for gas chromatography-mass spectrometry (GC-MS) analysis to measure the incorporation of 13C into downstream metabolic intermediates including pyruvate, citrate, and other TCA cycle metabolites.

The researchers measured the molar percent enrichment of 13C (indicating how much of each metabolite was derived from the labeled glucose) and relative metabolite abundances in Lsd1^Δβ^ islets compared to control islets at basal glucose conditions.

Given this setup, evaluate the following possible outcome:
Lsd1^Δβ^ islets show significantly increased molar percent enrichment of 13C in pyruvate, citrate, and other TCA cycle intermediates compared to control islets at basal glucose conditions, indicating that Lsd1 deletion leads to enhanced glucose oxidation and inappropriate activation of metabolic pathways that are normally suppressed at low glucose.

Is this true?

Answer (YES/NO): YES